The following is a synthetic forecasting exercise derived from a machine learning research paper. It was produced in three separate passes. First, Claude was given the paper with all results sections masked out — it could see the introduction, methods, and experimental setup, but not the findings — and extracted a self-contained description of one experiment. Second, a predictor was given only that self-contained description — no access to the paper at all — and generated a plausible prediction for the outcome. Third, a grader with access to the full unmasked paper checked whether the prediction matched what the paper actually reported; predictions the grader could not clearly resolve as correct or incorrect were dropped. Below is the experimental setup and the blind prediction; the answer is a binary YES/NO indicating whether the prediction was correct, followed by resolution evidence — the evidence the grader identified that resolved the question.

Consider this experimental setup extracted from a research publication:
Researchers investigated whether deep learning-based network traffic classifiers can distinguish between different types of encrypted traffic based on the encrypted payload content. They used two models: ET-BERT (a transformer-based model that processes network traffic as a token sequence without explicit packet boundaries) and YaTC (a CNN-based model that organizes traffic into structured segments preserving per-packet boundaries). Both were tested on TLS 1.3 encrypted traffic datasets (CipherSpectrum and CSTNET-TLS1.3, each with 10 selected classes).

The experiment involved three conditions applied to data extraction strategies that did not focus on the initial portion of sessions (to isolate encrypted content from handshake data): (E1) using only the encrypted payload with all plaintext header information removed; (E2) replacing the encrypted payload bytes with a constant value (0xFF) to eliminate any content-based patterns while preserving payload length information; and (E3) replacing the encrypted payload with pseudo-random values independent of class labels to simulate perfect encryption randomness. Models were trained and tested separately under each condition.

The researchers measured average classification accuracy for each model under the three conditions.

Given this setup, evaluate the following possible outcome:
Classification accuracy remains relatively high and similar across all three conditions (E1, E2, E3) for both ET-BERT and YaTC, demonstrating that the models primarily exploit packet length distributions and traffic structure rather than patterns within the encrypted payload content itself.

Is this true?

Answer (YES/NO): NO